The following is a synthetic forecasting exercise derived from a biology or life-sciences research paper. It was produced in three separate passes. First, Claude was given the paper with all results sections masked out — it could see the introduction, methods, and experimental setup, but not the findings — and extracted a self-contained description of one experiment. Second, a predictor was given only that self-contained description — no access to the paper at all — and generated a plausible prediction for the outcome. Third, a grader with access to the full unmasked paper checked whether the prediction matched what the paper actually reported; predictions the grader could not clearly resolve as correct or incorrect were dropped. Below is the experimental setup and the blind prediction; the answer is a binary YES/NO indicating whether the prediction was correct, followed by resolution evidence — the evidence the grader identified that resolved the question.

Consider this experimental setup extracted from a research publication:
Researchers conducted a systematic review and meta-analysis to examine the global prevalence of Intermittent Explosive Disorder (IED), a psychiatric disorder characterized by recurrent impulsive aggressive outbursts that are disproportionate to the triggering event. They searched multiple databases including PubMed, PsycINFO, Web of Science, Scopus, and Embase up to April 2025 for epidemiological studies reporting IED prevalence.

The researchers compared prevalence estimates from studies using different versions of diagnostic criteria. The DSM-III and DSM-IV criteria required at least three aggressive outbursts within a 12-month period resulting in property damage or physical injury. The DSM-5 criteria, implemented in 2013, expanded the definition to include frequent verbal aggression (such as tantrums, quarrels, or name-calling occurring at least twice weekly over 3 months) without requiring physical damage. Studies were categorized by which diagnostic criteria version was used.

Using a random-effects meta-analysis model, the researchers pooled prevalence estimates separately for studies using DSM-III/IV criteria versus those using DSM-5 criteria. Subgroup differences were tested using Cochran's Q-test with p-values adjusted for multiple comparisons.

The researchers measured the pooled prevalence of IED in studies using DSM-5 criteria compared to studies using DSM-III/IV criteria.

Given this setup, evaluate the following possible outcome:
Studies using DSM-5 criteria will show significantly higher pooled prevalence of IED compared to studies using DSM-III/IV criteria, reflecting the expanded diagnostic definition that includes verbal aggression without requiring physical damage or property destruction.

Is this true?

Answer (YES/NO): NO